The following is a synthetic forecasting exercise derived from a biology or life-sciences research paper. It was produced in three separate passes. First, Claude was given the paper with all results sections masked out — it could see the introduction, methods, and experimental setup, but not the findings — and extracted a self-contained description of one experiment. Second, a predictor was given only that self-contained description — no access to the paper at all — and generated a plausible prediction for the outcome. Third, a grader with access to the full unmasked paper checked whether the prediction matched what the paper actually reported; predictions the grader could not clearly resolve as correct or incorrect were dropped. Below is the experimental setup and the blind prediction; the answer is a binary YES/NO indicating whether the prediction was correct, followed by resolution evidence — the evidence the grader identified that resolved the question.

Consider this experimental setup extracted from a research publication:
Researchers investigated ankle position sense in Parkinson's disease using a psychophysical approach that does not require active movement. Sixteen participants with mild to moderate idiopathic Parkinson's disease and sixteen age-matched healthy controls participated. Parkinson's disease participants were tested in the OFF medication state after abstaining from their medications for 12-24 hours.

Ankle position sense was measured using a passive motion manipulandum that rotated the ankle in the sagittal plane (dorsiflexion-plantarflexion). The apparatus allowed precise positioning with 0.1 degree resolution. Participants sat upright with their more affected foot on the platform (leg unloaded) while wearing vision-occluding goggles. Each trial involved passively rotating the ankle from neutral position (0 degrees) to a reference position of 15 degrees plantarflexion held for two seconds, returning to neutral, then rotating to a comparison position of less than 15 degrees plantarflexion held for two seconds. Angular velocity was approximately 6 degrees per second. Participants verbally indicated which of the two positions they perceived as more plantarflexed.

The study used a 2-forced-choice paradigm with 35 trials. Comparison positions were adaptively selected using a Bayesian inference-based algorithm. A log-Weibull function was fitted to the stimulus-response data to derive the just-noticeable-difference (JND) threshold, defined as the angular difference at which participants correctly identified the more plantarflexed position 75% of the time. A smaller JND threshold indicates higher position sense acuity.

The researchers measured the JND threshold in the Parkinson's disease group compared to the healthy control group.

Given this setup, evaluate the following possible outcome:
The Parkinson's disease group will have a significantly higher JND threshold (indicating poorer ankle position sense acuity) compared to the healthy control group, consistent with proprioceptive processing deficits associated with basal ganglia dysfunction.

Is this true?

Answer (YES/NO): YES